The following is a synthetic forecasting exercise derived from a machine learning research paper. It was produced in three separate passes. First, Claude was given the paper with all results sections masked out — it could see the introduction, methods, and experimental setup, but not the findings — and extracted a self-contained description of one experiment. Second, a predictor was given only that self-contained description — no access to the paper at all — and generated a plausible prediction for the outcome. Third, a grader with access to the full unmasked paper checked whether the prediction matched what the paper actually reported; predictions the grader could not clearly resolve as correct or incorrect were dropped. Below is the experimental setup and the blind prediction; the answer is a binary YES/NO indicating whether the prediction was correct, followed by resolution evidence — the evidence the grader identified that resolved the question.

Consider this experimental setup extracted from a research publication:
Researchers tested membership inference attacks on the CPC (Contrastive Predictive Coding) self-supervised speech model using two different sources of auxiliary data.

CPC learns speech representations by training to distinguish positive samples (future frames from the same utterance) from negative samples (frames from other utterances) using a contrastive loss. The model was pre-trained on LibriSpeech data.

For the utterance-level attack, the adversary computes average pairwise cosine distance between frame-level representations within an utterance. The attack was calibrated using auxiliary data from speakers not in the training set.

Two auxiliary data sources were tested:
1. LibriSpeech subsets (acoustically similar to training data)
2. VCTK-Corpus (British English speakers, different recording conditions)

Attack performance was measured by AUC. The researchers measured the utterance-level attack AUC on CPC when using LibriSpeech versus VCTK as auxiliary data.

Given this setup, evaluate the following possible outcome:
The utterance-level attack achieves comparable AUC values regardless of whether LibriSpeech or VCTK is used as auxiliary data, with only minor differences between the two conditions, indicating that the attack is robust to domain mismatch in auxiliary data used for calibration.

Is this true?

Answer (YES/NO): NO